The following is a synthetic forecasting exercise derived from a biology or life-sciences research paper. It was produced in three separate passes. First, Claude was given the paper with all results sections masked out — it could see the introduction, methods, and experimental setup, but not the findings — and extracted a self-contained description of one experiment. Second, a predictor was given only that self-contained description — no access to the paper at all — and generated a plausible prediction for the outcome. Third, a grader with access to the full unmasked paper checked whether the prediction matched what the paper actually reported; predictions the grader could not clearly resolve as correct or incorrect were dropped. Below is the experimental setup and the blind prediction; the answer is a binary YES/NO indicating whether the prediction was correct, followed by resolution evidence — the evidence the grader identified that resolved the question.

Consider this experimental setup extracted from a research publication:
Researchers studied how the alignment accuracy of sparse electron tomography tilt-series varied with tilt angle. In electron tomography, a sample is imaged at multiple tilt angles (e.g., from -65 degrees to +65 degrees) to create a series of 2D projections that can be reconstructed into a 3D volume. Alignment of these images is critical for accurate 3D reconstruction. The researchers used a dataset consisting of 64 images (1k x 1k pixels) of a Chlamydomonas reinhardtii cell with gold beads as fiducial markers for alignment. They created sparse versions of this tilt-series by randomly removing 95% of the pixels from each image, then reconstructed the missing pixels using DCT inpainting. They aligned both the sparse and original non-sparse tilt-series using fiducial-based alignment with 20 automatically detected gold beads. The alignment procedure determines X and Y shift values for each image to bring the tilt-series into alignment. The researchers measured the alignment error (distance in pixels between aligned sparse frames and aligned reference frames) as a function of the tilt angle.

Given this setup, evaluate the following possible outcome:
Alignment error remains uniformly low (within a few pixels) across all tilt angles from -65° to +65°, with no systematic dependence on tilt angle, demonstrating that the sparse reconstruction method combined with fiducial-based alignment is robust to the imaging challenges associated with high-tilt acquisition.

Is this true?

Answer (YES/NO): NO